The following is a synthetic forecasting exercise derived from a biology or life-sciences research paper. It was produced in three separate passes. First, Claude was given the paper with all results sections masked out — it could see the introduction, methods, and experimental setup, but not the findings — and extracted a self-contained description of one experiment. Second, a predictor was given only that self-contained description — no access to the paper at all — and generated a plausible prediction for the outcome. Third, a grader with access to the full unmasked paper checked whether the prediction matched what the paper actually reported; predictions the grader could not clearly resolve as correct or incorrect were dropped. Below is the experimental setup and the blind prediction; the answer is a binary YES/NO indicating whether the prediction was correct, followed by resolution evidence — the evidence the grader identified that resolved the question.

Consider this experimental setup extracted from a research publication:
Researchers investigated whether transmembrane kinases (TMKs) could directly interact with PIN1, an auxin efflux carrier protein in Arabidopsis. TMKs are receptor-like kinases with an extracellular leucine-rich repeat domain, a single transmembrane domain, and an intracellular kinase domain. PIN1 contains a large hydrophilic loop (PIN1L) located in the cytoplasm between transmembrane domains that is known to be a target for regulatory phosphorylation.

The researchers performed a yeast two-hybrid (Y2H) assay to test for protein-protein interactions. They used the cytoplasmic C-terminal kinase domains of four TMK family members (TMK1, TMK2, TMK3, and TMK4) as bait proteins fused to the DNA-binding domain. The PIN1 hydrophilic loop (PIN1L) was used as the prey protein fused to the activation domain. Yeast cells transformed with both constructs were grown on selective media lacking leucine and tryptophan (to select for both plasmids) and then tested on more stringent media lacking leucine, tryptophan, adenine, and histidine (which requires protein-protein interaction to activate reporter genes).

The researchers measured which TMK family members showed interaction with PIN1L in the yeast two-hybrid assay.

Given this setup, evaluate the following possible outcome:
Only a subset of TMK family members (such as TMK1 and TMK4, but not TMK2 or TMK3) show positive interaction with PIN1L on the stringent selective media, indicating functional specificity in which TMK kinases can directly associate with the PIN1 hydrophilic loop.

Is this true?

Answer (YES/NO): NO